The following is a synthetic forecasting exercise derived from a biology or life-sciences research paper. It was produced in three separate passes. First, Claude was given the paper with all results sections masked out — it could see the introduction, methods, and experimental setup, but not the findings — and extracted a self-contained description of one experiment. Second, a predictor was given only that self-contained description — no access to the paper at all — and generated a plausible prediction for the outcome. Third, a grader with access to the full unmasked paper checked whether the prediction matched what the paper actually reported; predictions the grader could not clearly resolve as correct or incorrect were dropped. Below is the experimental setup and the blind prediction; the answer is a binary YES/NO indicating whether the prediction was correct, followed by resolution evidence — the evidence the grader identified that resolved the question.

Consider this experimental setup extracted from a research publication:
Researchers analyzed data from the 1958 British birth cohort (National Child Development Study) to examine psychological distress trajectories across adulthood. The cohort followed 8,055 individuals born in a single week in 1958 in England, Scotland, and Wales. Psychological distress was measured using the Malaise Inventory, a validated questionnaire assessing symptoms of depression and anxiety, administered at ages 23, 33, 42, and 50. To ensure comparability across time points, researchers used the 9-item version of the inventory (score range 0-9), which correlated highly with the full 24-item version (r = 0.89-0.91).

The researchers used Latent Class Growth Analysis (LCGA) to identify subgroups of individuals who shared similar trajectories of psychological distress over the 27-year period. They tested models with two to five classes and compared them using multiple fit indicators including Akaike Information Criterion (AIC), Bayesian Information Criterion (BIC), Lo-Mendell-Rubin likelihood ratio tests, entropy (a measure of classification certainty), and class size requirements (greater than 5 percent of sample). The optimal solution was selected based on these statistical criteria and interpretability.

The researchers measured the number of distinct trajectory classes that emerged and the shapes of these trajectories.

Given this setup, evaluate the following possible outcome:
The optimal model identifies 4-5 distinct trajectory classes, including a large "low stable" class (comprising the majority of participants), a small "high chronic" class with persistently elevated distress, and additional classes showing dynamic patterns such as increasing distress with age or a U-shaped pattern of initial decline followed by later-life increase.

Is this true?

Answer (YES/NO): NO